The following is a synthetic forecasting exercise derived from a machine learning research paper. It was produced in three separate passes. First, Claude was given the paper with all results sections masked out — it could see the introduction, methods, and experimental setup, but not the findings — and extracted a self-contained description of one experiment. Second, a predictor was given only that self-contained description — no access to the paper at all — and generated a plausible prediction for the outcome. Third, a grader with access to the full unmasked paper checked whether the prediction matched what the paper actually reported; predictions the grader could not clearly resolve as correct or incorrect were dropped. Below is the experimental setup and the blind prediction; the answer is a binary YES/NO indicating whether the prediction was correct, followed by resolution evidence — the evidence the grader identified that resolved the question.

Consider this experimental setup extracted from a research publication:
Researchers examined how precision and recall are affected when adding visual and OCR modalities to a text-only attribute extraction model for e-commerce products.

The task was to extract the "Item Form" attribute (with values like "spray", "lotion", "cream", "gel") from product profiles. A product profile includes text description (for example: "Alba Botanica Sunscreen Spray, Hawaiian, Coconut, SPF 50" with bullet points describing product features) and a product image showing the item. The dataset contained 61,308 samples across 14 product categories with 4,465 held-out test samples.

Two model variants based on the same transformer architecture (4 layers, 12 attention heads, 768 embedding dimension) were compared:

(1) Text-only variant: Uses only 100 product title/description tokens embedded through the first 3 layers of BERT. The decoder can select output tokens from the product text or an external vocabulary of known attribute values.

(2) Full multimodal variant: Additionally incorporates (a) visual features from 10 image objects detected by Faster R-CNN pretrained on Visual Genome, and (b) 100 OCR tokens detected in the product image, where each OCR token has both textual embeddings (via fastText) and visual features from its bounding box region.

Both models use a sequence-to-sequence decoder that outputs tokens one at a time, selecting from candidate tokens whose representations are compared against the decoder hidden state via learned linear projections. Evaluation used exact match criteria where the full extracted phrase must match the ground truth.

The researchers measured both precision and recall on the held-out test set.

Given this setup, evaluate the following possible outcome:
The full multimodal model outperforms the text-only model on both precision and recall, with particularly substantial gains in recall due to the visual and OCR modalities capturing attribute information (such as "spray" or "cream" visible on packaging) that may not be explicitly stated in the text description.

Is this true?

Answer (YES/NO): NO